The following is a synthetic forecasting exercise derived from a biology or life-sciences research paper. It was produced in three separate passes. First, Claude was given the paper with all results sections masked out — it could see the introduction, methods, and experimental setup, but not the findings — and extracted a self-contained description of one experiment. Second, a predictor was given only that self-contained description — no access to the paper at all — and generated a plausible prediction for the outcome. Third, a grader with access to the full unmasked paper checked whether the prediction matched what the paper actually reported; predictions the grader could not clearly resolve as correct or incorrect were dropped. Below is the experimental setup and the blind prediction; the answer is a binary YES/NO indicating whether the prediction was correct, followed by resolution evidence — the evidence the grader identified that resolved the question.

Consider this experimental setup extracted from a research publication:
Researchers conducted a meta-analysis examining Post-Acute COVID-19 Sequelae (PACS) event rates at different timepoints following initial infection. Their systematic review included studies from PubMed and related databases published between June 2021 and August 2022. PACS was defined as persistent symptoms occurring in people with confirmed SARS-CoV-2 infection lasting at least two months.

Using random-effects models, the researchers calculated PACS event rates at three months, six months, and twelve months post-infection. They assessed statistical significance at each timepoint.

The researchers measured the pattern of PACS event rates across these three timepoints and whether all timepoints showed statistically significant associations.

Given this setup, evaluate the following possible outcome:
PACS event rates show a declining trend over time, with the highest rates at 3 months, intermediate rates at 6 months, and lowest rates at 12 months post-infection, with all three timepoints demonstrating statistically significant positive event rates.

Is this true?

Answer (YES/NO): NO